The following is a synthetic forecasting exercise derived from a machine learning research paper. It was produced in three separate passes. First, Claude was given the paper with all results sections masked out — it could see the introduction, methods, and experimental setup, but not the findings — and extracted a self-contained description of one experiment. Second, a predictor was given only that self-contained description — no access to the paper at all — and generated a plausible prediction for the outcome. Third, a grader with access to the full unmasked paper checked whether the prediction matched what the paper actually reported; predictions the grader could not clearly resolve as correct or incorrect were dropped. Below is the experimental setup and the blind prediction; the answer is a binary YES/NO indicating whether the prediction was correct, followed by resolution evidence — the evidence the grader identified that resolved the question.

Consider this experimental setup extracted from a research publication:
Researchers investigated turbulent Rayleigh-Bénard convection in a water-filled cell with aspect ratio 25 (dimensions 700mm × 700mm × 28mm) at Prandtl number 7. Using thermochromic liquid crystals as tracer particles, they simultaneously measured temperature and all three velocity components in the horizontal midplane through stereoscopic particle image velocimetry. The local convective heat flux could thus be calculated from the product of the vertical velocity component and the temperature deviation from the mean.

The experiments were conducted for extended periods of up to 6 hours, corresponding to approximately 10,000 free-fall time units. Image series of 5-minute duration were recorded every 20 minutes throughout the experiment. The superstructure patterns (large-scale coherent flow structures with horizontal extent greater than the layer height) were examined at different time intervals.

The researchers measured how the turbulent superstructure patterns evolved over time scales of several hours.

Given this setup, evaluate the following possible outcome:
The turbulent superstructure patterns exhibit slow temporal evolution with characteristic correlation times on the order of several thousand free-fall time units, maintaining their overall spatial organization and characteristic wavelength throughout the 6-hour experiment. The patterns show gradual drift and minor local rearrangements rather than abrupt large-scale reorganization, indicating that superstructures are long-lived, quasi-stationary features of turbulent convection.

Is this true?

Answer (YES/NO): NO